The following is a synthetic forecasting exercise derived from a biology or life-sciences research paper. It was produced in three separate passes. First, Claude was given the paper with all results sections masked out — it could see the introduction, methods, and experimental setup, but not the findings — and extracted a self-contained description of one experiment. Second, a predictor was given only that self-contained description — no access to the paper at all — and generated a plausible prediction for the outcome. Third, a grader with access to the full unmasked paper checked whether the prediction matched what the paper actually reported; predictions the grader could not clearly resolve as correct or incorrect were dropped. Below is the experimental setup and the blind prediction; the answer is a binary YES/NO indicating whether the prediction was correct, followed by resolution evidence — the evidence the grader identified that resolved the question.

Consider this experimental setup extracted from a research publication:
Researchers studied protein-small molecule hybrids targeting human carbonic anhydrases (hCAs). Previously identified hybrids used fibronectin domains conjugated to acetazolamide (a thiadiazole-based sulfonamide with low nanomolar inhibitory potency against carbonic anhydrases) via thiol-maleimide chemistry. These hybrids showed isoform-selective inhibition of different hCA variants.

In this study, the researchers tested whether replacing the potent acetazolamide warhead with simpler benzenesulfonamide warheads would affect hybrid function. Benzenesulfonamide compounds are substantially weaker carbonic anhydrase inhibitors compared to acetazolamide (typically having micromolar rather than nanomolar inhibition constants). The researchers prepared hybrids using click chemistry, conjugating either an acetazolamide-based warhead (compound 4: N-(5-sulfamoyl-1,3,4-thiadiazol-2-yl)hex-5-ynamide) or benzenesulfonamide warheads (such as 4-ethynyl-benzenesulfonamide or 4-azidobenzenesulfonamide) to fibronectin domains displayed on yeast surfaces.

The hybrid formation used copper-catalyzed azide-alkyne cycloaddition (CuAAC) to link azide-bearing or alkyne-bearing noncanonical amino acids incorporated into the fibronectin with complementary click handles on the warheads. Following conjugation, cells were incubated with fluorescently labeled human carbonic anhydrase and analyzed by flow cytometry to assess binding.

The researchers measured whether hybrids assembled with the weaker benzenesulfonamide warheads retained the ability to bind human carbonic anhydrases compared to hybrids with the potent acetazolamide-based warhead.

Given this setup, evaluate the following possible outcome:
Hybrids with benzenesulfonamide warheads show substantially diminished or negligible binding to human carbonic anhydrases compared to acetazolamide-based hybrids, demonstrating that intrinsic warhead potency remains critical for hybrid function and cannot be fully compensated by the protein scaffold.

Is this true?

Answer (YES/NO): NO